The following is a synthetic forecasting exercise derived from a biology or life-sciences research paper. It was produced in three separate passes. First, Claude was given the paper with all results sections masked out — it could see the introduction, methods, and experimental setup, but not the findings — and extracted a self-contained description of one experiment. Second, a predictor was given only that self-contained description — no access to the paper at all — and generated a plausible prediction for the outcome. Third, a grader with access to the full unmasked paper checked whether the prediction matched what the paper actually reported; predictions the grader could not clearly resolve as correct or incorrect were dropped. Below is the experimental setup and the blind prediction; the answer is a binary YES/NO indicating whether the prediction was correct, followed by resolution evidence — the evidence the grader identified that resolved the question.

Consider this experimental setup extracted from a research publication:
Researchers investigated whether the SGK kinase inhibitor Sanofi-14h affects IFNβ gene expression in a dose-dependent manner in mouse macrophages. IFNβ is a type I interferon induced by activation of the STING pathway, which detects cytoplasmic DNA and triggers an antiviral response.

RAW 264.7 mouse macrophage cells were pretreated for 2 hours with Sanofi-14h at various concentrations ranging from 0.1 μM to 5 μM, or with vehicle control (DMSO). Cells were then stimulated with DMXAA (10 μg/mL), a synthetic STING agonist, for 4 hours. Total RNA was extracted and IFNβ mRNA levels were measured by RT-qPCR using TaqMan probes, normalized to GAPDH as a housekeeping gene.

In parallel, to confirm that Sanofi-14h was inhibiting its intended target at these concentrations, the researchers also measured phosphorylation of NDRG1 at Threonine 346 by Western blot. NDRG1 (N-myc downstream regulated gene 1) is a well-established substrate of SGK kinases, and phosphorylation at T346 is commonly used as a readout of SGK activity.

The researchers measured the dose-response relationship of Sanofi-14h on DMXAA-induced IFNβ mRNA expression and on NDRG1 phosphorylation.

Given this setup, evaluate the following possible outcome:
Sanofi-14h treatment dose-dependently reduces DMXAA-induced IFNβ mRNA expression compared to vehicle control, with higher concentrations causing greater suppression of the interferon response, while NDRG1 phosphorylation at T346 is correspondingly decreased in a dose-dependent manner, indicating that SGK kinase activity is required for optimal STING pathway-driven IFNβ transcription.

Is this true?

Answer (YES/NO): YES